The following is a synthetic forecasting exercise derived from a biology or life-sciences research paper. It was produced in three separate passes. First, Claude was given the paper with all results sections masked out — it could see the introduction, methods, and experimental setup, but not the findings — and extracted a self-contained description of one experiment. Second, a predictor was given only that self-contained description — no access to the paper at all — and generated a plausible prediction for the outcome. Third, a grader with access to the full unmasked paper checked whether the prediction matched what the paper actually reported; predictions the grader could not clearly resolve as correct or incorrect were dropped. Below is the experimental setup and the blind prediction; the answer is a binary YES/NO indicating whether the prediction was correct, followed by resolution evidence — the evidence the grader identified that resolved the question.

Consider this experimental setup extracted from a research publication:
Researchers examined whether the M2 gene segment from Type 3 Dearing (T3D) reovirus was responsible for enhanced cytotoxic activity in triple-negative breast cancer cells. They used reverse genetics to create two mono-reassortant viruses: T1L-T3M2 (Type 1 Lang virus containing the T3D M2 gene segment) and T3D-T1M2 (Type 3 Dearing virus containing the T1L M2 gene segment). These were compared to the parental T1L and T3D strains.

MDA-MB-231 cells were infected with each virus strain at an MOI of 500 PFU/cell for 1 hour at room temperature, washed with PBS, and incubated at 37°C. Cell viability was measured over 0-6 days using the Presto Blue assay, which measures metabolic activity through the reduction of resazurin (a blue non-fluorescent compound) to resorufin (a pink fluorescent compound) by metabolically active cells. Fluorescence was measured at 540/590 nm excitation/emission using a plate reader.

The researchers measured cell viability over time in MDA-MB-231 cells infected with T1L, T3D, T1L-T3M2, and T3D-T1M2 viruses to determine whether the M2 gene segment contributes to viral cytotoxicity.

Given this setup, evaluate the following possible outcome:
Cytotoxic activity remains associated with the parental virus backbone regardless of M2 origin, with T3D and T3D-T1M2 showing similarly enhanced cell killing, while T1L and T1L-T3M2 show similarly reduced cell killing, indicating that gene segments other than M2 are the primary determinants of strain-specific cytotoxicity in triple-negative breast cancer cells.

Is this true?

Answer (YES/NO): NO